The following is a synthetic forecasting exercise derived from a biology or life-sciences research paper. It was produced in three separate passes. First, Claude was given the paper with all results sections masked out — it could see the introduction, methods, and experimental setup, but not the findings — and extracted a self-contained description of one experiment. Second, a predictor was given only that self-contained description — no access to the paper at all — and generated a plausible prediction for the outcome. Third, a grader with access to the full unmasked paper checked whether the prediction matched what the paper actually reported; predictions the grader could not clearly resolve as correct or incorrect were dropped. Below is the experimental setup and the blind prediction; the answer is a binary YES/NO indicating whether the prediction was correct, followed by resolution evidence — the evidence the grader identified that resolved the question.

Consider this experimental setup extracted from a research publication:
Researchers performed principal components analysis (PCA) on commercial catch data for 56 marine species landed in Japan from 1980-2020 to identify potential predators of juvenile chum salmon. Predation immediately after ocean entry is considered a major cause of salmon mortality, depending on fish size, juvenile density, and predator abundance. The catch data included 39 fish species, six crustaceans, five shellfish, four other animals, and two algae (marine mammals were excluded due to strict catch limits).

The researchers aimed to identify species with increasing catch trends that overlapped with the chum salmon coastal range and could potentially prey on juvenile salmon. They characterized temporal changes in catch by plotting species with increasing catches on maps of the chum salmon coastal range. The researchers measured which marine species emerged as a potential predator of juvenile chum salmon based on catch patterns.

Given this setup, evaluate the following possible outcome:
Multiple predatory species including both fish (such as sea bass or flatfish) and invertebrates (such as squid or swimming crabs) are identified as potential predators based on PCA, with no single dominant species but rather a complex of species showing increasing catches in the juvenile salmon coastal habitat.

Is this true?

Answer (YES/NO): NO